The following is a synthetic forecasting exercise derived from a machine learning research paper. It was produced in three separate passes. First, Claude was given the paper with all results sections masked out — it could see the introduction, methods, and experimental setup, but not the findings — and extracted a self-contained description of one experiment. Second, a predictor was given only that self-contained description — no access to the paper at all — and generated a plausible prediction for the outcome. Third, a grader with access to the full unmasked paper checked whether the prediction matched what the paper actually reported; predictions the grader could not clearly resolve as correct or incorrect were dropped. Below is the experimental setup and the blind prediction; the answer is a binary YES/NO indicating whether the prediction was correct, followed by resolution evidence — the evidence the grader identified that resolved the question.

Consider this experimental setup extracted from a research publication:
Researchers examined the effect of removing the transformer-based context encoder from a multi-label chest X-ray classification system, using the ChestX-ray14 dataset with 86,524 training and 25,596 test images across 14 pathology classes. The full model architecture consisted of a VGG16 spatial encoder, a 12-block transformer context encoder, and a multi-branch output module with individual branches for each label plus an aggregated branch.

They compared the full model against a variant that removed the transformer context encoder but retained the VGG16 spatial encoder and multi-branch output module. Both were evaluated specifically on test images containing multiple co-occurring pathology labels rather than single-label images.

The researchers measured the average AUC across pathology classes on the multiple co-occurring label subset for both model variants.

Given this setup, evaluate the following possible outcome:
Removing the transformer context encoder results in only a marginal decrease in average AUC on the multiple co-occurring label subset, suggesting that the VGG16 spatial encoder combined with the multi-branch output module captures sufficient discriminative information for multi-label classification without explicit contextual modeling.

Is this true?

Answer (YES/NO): NO